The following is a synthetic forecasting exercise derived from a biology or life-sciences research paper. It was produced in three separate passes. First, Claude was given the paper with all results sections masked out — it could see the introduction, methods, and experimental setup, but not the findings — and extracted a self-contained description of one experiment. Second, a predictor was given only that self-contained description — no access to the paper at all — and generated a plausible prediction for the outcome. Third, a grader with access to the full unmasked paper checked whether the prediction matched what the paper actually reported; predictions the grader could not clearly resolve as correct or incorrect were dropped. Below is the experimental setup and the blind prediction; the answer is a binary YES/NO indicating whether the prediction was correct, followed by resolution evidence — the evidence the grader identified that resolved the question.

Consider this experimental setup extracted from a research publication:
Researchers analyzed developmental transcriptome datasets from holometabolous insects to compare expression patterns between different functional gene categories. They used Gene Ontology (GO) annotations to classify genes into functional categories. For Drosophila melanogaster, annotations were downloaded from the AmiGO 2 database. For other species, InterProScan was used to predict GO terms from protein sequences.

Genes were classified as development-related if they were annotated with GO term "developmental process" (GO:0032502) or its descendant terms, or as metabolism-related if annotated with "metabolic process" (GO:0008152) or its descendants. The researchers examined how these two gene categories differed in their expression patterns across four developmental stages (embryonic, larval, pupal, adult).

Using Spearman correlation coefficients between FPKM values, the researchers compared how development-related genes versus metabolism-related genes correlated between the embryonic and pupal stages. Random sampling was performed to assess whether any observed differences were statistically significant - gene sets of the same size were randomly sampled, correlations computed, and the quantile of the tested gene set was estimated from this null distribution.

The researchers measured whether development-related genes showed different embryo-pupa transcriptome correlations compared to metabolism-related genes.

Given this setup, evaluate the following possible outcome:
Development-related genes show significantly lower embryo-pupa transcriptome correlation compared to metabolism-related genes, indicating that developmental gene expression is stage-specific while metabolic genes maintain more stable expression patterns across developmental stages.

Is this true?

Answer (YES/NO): NO